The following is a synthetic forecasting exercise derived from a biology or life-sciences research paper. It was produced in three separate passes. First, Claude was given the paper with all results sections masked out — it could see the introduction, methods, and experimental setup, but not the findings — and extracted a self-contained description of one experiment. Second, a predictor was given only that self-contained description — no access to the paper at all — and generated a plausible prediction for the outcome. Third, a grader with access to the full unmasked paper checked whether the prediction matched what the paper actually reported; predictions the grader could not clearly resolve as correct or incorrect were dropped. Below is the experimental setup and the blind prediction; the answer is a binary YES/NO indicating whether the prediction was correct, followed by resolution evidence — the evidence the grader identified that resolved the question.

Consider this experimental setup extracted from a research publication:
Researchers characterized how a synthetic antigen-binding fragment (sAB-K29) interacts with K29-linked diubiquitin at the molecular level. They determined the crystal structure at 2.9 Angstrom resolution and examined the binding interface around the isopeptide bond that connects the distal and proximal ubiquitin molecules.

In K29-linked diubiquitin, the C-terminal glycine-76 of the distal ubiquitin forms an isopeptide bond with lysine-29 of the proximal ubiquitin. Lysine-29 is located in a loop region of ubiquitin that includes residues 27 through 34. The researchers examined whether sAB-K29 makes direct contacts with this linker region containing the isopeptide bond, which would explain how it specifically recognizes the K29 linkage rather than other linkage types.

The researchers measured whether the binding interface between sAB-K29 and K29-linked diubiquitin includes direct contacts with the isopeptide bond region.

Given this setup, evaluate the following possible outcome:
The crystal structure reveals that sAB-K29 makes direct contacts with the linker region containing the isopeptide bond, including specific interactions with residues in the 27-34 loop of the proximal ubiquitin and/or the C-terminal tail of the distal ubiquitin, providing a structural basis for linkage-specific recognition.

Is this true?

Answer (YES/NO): YES